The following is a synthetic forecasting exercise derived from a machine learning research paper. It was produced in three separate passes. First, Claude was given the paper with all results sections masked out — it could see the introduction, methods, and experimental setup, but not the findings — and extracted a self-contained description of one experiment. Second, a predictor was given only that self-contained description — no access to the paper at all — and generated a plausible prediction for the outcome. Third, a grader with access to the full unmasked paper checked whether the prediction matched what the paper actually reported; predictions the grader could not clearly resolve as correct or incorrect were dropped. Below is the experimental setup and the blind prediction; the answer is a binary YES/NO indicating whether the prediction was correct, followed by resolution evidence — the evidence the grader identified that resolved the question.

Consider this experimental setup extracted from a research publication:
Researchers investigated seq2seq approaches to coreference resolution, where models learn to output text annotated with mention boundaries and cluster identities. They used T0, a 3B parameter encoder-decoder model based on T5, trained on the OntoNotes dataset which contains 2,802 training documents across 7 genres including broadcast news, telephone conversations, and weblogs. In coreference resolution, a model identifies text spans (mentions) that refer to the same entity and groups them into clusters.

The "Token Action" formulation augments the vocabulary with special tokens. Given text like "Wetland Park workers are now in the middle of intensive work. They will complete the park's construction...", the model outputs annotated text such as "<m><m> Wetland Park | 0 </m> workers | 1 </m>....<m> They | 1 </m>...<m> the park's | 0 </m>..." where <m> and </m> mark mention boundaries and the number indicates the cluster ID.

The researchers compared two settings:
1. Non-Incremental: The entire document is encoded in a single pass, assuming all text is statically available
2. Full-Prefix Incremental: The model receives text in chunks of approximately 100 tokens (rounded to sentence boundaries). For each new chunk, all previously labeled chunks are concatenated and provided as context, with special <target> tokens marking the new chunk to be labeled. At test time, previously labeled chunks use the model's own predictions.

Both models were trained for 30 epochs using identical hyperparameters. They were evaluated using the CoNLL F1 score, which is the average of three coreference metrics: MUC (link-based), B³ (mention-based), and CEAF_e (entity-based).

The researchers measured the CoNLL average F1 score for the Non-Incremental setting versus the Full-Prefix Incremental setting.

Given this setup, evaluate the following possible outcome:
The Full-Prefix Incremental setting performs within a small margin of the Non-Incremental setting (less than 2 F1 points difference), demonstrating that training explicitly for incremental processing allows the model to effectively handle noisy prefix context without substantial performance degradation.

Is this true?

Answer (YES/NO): NO